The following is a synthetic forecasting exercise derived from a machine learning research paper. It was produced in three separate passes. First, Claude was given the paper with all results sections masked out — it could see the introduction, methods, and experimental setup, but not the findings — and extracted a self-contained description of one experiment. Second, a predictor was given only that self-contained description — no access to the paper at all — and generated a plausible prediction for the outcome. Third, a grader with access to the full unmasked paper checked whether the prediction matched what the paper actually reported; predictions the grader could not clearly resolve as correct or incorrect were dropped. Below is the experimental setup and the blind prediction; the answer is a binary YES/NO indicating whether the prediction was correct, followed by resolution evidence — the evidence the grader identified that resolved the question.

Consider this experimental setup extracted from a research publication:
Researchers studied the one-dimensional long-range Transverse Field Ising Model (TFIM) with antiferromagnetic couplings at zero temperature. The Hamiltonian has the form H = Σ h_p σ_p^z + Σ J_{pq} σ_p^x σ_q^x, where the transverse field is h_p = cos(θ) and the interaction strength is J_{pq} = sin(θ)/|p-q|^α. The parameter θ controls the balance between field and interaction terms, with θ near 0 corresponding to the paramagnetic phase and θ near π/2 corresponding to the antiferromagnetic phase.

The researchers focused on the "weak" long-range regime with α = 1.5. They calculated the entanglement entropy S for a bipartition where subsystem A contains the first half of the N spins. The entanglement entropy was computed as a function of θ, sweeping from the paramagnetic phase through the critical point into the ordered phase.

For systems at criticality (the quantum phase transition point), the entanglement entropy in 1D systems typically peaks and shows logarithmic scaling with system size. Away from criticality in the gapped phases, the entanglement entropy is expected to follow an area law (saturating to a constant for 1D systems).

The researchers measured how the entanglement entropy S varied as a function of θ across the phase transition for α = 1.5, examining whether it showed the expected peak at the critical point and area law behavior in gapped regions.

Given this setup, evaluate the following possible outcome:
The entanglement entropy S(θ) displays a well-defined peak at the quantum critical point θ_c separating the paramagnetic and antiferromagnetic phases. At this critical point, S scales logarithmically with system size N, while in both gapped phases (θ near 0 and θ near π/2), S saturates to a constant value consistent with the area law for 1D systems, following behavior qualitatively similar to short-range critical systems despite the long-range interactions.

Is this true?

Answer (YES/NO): YES